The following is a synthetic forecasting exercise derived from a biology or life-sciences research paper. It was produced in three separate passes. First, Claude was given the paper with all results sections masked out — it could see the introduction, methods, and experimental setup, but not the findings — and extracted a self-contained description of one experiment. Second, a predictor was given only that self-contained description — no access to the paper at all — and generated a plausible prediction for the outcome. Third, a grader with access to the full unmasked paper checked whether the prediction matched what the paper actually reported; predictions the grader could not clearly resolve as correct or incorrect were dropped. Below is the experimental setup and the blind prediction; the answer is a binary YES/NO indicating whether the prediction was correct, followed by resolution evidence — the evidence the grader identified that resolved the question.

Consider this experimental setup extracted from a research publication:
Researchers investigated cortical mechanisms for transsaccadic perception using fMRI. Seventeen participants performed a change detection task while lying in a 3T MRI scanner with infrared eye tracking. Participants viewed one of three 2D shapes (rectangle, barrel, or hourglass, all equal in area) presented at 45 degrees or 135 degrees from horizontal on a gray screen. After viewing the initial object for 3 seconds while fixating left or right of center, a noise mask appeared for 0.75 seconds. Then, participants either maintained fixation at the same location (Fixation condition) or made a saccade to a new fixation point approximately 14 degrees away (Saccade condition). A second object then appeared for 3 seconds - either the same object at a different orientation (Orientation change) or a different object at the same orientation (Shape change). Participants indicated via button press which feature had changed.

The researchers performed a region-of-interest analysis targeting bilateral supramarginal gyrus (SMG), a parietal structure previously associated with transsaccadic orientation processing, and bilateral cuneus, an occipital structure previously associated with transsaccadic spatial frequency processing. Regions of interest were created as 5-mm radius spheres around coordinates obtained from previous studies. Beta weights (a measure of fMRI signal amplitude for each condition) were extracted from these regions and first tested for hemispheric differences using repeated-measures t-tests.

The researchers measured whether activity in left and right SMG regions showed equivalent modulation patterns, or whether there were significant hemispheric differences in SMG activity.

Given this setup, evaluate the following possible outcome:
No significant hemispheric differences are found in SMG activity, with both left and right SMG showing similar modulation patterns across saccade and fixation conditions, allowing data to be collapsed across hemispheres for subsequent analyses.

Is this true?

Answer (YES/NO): NO